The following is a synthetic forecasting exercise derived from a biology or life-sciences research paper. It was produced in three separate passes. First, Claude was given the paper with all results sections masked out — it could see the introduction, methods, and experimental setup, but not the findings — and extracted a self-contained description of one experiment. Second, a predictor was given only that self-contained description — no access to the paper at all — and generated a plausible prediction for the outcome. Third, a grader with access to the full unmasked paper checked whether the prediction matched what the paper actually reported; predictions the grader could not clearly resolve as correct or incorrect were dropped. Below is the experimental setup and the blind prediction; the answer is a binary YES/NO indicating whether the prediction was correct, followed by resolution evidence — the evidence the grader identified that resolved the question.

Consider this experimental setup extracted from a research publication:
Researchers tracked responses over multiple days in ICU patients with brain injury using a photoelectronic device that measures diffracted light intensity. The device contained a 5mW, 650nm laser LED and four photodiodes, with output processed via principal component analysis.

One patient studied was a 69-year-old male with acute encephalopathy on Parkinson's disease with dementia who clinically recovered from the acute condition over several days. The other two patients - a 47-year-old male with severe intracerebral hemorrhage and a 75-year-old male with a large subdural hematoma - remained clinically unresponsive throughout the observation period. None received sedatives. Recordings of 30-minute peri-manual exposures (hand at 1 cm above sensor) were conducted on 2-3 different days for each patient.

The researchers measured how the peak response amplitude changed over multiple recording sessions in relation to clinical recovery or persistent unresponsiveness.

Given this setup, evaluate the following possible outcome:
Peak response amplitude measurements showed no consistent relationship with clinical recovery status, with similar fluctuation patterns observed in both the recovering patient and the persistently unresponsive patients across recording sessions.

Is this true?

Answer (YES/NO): NO